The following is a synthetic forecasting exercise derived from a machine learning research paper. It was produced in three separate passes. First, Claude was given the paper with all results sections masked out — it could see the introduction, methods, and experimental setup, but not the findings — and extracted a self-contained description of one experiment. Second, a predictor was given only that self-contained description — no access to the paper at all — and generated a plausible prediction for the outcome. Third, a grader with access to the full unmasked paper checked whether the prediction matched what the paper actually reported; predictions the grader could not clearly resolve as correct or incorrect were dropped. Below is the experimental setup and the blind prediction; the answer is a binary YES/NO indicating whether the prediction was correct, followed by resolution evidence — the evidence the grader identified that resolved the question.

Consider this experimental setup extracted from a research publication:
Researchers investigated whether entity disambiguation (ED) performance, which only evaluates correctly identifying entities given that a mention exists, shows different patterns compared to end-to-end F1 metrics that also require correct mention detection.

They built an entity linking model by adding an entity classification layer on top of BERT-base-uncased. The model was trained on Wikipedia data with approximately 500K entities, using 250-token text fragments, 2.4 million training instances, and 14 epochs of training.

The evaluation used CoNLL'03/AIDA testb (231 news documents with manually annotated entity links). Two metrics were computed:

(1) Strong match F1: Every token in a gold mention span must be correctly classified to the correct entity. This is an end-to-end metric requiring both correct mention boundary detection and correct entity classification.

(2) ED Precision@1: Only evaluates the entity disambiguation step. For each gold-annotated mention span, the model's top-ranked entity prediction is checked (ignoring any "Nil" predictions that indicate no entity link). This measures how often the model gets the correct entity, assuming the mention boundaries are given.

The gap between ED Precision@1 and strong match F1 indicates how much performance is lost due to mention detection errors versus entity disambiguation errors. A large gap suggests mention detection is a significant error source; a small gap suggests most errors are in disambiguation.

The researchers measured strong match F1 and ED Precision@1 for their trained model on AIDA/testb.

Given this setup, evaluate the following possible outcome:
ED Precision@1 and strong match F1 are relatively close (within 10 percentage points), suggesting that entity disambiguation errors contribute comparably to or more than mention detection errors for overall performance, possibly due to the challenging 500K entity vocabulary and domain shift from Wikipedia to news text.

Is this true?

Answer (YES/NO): YES